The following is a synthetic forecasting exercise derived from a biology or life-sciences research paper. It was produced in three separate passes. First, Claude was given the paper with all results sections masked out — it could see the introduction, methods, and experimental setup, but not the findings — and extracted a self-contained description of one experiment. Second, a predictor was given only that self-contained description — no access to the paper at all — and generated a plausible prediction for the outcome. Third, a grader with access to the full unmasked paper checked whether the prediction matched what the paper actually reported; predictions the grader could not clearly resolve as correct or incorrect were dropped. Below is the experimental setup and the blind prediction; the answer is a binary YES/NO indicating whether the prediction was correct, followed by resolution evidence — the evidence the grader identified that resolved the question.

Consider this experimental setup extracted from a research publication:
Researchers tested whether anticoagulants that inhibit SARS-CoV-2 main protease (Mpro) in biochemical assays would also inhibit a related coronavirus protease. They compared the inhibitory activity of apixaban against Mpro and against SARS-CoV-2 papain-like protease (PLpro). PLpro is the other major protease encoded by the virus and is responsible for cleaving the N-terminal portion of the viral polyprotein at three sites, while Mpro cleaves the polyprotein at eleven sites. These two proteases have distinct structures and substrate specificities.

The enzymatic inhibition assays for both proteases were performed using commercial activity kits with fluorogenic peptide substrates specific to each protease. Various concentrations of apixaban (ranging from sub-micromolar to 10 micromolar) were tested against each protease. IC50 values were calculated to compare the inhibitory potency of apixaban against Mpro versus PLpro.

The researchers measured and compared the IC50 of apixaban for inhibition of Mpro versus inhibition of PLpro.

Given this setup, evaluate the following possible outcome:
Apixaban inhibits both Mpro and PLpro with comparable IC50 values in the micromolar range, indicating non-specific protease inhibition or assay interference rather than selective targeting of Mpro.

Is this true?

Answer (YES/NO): NO